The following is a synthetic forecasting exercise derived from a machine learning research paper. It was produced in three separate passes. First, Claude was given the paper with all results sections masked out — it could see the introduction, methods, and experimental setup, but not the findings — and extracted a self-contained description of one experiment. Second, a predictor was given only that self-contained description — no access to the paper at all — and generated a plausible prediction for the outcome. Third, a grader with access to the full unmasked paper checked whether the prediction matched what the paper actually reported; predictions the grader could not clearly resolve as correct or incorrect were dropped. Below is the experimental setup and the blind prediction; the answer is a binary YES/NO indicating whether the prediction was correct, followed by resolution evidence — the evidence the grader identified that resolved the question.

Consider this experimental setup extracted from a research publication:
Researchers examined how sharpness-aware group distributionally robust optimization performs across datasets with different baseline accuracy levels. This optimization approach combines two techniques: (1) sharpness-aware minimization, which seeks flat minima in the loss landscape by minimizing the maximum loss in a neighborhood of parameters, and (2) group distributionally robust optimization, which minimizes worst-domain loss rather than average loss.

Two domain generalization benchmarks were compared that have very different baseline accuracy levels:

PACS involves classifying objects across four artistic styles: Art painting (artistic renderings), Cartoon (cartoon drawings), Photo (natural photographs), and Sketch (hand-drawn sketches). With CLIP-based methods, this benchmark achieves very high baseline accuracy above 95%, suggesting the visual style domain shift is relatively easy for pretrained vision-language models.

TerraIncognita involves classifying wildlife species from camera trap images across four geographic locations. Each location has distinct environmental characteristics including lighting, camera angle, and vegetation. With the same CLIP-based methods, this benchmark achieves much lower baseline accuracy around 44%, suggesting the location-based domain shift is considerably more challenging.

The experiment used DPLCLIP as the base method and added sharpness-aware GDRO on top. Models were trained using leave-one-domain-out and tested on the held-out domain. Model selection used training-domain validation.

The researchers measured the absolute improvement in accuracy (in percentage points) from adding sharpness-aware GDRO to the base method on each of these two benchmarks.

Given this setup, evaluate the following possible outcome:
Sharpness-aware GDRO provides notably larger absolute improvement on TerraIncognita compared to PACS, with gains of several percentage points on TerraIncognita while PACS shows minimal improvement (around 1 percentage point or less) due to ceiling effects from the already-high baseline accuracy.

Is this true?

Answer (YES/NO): YES